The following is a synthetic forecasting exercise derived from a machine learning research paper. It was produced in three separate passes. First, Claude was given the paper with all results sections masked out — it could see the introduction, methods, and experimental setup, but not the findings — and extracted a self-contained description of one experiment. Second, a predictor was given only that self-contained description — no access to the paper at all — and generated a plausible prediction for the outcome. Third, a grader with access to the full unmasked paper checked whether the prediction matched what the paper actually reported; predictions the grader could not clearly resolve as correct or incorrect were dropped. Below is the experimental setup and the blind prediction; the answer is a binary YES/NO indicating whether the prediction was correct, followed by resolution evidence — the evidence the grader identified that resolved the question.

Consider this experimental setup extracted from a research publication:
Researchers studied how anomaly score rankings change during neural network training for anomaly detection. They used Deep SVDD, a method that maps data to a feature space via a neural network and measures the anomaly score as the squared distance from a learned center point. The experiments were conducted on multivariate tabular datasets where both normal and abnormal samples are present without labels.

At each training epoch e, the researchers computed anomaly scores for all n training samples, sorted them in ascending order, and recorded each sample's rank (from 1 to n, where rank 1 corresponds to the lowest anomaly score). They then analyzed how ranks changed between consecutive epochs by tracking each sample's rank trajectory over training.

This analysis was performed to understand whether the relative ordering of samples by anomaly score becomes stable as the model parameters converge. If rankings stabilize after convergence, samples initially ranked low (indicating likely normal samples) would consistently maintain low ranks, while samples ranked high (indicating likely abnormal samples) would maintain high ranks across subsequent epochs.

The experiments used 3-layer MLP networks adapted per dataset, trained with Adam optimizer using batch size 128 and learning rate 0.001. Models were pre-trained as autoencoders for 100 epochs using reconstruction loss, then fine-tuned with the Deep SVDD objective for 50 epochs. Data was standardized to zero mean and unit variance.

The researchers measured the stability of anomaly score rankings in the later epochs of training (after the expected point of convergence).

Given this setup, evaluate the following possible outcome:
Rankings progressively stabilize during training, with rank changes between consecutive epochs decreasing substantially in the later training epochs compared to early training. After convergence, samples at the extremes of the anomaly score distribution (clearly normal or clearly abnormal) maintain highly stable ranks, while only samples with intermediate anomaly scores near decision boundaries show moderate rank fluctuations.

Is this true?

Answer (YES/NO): NO